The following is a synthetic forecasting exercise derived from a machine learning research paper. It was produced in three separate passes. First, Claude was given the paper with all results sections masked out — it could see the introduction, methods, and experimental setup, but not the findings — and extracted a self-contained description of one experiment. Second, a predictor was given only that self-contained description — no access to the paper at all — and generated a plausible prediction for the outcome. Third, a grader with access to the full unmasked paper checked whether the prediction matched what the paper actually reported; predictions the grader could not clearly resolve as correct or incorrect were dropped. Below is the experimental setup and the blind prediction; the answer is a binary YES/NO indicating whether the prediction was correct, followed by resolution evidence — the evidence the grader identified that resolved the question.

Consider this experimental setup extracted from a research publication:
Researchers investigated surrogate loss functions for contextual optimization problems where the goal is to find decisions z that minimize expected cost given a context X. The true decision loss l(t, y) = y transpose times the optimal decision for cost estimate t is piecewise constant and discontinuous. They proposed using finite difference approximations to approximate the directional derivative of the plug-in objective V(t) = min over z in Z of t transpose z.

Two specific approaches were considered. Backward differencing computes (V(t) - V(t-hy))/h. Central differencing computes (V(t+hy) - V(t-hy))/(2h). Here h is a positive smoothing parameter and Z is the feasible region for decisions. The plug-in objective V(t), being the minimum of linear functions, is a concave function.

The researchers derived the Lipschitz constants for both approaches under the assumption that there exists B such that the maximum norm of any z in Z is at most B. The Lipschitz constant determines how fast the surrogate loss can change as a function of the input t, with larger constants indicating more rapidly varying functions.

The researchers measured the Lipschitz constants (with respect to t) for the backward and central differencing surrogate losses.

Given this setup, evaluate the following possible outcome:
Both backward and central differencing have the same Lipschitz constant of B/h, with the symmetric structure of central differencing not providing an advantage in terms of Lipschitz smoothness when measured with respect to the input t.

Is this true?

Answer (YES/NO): NO